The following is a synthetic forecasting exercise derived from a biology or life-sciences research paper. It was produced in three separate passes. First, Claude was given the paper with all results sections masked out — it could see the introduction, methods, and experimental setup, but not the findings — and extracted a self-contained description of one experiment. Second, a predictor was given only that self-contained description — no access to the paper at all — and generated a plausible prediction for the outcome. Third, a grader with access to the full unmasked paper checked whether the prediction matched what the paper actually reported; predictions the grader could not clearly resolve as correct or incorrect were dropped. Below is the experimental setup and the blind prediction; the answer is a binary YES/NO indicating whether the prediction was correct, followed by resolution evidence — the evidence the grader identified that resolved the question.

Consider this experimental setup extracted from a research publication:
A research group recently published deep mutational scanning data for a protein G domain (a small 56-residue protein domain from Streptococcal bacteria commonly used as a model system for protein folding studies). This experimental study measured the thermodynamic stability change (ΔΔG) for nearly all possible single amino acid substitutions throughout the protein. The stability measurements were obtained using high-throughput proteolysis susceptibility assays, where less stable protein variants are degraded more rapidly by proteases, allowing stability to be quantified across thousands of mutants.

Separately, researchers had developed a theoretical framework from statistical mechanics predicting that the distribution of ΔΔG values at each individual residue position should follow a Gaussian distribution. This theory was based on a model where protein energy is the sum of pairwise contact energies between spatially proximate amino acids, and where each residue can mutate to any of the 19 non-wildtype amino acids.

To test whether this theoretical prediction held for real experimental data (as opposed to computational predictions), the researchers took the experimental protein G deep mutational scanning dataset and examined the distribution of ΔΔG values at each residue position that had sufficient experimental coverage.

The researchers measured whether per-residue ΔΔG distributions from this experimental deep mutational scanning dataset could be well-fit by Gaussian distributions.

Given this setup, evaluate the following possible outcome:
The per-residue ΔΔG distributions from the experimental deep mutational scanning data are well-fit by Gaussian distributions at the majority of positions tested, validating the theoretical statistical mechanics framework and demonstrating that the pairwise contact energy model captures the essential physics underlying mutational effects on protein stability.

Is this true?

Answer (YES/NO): YES